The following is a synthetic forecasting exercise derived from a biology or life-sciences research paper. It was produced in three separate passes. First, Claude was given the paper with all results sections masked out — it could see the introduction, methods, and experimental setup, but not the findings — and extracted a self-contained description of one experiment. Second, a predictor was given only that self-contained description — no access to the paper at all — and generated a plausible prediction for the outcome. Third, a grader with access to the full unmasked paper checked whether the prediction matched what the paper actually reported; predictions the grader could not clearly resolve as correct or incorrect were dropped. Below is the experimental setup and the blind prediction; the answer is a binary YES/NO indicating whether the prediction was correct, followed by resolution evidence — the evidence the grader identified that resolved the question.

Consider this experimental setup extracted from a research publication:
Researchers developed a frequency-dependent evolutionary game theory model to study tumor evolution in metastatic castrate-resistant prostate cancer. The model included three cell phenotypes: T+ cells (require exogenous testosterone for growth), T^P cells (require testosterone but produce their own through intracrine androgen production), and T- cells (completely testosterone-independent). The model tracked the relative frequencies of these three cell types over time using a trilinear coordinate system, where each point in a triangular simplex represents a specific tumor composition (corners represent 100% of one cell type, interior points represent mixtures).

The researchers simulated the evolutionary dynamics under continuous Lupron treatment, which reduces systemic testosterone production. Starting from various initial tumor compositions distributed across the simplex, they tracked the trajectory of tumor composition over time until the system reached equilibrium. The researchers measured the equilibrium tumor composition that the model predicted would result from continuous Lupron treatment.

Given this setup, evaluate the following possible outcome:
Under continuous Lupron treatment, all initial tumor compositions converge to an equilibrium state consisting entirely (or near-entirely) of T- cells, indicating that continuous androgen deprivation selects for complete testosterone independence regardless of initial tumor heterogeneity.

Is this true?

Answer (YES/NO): NO